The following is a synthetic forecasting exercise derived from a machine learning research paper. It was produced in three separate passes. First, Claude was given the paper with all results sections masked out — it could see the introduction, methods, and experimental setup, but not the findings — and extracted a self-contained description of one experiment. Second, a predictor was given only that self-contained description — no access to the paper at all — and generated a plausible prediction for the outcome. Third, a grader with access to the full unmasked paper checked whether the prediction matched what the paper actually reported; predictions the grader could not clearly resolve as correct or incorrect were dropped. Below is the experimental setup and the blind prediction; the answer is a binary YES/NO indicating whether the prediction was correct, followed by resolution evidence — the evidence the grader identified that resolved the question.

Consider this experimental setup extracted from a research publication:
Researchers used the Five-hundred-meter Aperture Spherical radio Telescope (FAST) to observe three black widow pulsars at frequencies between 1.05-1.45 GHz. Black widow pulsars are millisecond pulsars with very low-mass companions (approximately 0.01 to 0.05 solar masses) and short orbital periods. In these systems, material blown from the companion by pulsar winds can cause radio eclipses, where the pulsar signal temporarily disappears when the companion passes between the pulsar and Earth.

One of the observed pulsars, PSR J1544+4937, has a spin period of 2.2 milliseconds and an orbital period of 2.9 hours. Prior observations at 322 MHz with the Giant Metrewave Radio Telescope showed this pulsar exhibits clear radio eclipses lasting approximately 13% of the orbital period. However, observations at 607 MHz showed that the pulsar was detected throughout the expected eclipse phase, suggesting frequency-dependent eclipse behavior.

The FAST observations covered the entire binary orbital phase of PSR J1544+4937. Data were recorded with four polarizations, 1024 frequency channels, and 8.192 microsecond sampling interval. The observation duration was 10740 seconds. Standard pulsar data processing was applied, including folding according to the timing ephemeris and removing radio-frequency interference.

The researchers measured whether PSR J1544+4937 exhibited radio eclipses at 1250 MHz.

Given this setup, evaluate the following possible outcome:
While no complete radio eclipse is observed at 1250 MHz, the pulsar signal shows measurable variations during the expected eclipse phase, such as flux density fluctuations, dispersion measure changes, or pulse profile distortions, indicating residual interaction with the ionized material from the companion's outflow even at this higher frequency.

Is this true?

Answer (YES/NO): NO